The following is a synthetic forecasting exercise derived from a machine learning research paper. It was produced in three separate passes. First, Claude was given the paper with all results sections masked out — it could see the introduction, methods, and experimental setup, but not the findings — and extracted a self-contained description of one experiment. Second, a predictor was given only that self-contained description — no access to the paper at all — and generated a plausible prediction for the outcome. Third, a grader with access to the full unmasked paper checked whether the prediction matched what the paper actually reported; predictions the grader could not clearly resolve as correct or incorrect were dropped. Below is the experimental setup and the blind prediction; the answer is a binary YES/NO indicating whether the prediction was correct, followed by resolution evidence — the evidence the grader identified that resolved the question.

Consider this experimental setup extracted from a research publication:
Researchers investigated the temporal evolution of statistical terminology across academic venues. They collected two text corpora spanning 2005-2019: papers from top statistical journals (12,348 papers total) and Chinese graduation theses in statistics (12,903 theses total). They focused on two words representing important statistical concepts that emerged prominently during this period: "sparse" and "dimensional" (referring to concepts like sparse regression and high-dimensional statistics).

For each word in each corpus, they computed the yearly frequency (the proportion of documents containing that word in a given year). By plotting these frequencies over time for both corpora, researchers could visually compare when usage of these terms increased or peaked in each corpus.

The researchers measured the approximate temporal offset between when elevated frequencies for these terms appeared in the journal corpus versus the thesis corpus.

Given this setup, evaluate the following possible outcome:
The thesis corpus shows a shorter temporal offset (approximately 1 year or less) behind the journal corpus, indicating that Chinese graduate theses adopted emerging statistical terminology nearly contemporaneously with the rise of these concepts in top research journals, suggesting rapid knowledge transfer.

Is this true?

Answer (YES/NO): NO